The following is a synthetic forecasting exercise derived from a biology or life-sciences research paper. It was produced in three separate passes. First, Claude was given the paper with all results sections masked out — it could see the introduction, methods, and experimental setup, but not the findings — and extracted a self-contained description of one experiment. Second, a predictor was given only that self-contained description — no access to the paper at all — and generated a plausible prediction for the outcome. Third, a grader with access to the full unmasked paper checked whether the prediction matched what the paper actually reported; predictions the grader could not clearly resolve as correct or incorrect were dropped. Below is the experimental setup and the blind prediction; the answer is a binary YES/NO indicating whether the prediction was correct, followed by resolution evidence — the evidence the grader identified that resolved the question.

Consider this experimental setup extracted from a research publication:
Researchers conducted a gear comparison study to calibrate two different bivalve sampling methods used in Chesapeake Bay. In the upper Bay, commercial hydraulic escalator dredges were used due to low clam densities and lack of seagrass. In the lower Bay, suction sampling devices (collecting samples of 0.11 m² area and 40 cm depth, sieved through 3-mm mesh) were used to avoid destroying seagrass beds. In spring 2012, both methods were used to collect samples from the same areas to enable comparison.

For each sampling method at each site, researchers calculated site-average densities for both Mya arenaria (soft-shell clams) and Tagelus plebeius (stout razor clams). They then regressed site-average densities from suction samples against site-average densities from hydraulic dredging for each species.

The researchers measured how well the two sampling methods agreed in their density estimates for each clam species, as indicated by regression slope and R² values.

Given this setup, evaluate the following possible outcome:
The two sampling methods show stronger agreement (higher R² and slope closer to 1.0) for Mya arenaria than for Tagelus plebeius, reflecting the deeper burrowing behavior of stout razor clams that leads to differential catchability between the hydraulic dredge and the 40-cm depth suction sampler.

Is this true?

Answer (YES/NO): NO